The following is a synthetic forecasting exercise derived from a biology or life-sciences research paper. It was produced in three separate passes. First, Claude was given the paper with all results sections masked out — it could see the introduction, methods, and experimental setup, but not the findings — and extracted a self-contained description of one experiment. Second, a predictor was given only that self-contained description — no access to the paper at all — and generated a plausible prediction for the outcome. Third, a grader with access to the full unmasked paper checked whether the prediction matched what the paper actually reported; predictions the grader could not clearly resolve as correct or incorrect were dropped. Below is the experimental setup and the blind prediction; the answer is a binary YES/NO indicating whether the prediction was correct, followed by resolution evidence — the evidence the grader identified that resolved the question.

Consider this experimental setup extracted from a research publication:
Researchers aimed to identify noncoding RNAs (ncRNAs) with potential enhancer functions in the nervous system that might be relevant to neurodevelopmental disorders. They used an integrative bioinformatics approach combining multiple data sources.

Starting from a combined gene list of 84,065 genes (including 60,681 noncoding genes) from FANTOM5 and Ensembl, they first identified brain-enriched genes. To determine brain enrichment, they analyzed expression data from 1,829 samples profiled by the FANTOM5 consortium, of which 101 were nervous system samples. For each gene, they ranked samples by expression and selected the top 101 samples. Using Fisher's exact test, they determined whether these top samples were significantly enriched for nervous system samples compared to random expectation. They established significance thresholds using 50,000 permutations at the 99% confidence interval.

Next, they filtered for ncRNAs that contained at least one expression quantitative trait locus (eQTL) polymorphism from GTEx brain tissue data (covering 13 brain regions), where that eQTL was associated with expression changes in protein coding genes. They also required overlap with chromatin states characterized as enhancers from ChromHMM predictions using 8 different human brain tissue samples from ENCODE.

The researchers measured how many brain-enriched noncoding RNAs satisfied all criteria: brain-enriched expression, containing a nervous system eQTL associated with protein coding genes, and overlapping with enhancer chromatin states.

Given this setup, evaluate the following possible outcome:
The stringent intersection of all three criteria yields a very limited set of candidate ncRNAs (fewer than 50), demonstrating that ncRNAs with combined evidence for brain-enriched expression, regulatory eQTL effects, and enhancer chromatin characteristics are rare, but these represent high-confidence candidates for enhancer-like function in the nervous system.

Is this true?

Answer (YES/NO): NO